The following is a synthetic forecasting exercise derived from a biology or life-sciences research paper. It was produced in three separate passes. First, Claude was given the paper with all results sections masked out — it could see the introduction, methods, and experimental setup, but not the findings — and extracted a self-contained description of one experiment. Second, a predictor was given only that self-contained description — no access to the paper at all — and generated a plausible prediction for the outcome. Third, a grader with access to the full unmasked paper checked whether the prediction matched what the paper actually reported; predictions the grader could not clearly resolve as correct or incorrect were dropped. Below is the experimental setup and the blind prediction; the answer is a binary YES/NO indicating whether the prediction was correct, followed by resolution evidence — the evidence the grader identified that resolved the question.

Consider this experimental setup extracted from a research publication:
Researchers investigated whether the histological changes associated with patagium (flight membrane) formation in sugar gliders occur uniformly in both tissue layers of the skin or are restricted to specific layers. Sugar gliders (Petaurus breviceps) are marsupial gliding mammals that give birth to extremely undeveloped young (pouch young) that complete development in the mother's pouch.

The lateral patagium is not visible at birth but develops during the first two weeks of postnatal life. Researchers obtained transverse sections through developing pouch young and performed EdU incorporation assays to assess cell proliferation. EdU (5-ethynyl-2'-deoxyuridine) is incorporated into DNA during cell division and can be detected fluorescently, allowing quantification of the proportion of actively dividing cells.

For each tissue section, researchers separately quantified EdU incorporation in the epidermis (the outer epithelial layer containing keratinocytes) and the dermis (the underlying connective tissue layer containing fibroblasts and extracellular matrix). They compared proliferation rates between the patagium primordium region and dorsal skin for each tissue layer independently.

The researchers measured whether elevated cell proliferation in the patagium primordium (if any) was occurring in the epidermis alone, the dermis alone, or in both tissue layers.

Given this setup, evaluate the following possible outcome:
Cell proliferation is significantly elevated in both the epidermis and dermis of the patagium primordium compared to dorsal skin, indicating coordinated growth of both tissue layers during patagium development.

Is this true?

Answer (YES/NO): YES